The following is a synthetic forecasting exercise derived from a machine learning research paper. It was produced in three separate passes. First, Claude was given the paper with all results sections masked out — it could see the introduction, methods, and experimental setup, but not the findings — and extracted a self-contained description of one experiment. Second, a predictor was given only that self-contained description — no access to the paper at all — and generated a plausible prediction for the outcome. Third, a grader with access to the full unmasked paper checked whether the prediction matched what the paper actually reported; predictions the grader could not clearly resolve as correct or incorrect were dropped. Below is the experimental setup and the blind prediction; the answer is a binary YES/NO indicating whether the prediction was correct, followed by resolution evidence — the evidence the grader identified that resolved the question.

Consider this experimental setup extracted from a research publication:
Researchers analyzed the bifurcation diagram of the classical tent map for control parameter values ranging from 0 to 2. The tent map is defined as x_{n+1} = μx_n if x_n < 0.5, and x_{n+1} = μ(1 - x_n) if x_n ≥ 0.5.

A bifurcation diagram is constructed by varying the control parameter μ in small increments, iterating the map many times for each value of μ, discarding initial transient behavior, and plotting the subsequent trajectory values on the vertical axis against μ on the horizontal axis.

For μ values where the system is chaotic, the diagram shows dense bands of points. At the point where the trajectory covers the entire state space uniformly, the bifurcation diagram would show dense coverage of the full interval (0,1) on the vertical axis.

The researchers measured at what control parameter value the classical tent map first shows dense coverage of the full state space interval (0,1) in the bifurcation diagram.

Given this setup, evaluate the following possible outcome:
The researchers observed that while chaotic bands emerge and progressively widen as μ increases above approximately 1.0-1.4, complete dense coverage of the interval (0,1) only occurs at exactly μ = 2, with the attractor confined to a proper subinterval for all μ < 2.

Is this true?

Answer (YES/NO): NO